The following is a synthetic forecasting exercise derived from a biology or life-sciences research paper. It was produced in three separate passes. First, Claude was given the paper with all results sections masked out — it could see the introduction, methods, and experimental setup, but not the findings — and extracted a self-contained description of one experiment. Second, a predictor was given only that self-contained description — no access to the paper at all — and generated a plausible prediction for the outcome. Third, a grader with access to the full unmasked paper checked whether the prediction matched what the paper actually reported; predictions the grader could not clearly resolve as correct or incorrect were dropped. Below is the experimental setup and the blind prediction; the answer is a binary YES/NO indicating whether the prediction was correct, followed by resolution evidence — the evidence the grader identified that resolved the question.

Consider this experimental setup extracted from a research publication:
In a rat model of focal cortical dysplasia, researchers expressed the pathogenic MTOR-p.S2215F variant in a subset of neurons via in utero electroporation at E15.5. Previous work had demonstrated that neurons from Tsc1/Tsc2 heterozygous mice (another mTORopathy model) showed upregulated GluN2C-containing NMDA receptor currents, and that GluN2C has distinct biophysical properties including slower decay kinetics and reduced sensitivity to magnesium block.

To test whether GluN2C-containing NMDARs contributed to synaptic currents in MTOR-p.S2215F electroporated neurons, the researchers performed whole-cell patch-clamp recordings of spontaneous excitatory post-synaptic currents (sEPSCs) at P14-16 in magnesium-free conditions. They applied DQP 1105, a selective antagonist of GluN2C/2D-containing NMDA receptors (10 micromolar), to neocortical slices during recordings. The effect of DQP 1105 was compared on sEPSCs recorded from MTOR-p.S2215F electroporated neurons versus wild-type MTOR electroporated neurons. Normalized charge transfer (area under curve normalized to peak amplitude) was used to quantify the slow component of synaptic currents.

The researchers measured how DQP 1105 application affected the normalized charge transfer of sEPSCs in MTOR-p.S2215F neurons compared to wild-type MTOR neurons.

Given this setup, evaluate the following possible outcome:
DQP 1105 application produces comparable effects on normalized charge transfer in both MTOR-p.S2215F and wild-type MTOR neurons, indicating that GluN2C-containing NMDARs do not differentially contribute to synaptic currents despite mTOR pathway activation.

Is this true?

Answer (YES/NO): NO